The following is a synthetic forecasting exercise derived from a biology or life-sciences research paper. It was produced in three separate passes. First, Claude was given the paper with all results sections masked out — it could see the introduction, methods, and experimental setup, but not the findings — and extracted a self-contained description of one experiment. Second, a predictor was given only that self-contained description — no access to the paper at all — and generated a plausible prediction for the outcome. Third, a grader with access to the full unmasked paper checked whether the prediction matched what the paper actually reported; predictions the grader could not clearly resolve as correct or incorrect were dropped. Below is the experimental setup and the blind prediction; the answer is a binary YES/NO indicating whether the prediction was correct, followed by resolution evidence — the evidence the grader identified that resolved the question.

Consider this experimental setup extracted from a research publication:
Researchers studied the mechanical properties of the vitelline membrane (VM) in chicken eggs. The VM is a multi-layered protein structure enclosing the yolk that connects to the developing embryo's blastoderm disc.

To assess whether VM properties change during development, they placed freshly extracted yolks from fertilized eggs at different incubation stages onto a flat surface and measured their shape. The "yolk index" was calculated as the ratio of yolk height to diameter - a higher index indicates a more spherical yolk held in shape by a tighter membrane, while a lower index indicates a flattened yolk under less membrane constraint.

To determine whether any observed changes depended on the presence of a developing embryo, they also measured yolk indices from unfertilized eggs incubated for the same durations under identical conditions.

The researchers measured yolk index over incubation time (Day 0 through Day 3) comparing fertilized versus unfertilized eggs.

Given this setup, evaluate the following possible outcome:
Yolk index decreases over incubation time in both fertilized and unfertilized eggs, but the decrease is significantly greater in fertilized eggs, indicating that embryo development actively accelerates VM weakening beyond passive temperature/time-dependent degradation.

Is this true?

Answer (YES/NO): NO